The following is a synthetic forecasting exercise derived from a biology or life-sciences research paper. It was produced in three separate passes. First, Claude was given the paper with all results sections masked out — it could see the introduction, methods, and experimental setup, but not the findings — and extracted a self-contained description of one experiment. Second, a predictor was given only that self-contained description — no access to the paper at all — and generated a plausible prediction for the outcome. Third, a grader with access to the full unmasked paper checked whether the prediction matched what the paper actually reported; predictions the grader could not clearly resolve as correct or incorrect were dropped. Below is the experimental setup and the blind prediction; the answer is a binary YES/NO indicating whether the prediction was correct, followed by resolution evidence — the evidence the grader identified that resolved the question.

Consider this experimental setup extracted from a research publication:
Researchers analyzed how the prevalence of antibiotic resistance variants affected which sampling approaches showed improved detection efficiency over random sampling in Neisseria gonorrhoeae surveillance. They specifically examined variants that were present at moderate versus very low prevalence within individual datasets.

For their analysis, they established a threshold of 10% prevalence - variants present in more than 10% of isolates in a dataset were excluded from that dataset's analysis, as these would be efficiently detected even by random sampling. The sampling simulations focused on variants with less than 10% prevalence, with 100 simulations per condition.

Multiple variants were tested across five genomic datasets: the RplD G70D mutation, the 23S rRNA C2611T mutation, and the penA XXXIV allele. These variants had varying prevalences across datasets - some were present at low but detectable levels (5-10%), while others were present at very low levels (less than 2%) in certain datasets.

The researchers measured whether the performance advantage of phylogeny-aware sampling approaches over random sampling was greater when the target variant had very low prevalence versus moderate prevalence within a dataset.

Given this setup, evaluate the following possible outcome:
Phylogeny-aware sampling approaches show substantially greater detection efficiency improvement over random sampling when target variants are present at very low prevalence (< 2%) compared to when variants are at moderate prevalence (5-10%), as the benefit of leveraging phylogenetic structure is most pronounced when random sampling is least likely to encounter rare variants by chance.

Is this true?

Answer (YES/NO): NO